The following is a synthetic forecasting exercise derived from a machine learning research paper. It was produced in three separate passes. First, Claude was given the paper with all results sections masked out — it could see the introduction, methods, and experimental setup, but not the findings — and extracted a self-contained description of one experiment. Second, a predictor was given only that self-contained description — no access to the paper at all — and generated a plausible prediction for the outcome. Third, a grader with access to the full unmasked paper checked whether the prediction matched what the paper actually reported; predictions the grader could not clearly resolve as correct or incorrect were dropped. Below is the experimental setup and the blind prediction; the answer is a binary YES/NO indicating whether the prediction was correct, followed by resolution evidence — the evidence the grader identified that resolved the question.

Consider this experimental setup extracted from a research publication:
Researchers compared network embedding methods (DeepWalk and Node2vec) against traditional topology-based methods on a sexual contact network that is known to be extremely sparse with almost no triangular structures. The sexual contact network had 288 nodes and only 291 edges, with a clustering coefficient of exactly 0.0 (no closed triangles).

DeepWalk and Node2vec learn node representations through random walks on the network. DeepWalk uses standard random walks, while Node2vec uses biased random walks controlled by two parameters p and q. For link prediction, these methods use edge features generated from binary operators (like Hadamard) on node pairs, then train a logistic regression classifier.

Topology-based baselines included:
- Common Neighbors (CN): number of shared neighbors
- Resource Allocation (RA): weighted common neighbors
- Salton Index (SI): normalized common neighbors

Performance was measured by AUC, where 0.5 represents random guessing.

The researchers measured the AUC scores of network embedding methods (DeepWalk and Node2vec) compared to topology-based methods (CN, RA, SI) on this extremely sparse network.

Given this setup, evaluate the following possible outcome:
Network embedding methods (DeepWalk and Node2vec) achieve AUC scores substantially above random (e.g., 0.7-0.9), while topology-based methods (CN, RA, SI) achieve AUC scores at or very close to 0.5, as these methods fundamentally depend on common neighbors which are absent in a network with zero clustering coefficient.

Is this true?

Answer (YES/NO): YES